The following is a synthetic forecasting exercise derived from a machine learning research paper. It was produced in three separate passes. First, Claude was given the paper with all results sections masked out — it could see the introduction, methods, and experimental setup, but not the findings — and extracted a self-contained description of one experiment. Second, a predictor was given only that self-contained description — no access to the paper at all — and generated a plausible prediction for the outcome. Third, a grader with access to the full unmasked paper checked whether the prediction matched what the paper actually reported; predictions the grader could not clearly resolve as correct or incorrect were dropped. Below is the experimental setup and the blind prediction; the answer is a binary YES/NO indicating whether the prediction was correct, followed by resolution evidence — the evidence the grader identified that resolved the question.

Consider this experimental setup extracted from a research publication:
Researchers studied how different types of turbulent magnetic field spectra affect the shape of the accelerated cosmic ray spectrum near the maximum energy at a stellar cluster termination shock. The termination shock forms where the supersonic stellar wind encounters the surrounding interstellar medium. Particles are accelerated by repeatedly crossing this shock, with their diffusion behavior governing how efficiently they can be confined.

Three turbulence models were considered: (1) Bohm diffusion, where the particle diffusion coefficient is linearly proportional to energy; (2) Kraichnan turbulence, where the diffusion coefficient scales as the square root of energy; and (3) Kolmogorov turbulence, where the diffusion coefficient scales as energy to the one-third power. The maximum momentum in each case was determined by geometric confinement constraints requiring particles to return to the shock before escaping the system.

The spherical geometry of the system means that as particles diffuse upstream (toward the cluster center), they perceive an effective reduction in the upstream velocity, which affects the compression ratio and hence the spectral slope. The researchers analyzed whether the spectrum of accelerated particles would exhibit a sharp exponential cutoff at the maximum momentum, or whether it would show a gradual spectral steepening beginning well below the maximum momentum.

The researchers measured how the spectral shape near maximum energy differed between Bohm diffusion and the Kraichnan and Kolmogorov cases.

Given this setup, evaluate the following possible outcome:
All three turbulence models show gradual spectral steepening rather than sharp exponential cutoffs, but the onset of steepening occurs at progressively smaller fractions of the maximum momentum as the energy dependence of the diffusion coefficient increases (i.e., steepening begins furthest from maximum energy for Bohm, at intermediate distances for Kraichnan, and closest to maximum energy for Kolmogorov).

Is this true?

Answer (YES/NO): NO